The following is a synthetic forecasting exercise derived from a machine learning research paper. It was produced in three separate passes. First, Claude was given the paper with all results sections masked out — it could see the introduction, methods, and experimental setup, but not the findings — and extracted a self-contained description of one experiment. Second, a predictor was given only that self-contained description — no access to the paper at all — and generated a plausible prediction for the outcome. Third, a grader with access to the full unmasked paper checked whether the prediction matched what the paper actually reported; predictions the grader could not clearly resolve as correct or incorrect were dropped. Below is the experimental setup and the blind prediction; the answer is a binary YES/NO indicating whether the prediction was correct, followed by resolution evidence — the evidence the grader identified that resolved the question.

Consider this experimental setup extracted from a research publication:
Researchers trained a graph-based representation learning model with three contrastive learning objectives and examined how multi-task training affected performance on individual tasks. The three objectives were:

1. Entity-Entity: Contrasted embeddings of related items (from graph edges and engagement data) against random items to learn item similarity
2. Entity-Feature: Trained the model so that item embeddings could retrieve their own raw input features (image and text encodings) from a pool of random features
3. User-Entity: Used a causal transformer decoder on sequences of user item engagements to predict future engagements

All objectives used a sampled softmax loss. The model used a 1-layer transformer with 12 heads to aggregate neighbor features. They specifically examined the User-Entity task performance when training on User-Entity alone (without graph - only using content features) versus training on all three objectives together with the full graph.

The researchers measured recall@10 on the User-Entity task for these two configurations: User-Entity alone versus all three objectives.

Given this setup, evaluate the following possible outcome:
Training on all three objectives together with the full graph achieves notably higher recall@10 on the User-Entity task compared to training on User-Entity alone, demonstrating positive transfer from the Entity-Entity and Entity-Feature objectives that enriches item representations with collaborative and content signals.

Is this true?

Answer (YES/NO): YES